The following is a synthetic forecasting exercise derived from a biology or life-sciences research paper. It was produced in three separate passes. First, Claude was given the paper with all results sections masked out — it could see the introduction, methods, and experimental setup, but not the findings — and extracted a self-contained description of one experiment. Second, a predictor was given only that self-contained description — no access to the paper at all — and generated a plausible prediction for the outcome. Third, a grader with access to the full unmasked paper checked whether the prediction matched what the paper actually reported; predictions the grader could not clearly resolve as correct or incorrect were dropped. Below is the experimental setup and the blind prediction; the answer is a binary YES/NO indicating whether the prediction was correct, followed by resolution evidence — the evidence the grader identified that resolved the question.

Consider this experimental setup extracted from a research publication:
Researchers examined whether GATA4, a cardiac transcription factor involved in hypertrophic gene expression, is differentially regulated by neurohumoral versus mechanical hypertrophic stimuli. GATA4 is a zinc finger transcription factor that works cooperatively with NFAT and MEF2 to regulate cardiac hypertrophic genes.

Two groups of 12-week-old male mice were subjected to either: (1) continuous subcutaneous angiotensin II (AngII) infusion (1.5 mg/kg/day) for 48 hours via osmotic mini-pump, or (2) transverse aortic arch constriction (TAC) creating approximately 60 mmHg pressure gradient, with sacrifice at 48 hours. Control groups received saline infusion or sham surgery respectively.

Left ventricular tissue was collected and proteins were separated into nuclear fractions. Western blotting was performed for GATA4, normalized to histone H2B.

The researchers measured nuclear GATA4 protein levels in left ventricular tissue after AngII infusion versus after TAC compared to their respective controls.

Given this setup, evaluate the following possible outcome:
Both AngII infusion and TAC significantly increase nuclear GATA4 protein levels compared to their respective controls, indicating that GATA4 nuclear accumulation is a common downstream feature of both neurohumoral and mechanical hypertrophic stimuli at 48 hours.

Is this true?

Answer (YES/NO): NO